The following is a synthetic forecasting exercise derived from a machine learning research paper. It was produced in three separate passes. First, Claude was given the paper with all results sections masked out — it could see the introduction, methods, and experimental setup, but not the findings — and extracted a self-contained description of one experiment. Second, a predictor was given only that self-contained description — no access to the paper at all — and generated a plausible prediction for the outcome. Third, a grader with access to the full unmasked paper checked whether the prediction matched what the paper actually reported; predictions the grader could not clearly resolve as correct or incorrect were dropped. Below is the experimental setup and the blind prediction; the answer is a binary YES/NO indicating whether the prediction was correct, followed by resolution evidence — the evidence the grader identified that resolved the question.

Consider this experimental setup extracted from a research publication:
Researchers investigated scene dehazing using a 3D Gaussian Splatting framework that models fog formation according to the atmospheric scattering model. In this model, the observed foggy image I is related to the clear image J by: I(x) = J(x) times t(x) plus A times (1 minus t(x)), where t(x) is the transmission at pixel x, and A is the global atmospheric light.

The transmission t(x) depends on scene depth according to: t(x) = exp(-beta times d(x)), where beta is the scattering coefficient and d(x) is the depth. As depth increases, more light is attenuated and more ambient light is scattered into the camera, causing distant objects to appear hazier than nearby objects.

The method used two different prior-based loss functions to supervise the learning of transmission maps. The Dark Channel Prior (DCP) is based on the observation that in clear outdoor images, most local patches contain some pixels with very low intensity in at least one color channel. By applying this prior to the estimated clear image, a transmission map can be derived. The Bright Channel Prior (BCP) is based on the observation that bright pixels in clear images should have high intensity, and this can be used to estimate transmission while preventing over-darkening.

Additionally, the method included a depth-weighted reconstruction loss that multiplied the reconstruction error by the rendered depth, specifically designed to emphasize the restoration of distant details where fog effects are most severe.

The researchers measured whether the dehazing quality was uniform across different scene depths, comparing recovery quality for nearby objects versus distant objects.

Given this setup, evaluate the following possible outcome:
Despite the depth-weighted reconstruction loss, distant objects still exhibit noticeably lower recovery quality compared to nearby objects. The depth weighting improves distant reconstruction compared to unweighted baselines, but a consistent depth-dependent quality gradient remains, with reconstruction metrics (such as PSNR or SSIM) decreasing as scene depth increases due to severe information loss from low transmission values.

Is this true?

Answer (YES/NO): YES